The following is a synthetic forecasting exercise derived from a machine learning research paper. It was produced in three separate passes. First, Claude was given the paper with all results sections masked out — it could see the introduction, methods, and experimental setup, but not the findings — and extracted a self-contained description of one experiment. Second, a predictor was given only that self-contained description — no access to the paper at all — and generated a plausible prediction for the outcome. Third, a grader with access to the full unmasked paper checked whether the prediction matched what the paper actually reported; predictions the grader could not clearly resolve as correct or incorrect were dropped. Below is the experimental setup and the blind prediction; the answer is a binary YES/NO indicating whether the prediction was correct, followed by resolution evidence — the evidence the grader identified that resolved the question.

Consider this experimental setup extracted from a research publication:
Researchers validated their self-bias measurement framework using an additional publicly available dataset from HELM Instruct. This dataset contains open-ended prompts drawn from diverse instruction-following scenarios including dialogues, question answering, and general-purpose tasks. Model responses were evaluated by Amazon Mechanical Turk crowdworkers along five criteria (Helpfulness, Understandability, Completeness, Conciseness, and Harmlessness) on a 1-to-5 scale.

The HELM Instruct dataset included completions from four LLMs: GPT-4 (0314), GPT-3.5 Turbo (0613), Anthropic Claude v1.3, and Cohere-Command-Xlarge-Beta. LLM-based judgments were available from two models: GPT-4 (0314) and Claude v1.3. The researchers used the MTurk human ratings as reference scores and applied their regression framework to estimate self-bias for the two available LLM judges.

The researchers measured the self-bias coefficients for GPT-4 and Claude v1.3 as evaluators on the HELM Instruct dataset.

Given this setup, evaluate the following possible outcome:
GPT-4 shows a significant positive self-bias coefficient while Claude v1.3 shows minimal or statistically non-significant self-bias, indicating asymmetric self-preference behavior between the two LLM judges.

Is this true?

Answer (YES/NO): NO